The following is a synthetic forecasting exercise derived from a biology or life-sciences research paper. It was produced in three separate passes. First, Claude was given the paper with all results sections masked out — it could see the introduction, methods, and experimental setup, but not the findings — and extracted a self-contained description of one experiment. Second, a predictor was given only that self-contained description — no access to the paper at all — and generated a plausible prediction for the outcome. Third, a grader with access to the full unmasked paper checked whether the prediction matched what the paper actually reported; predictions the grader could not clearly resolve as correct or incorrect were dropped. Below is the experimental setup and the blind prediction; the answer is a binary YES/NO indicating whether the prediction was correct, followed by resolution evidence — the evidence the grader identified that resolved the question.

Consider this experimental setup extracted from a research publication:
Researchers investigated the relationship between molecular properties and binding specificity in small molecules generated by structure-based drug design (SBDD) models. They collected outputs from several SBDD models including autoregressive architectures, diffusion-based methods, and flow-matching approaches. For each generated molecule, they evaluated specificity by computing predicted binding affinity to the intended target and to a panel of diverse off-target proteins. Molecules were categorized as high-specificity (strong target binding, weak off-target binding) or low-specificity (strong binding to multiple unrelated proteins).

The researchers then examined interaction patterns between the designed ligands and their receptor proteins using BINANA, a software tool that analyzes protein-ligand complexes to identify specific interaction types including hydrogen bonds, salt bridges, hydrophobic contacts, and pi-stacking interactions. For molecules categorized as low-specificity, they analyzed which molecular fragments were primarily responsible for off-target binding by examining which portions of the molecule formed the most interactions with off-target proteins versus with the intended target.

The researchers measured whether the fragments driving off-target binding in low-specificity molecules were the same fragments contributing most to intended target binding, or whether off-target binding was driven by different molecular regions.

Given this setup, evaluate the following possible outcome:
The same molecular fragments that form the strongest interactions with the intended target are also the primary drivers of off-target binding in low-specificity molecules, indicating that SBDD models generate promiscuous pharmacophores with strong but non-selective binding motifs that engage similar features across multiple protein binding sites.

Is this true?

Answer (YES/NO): NO